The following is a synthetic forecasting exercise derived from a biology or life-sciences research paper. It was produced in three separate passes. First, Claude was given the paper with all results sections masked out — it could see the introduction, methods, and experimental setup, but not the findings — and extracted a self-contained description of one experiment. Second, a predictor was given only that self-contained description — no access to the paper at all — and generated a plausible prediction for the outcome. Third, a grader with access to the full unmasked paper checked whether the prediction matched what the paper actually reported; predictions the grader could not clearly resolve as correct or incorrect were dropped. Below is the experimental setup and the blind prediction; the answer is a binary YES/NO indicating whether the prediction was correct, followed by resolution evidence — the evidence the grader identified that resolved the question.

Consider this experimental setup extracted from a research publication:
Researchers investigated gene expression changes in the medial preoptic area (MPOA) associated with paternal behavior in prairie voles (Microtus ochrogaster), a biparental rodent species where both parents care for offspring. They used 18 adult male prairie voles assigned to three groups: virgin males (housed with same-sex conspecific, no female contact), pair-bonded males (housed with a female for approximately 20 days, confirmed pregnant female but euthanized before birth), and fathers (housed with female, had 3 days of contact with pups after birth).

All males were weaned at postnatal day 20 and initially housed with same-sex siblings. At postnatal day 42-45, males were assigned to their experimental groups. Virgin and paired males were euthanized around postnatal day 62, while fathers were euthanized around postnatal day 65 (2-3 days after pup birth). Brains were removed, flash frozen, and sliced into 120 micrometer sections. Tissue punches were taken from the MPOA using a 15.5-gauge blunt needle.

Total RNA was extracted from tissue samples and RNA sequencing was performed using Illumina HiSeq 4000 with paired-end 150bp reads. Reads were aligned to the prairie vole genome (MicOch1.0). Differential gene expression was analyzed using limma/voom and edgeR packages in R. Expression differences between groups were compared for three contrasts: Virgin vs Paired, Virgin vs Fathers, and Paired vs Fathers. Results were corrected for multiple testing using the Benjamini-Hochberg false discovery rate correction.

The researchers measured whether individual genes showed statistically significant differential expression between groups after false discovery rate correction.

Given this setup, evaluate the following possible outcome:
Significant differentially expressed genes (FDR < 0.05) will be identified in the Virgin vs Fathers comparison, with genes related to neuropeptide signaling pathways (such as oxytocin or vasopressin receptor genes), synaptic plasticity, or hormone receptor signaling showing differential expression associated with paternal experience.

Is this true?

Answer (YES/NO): NO